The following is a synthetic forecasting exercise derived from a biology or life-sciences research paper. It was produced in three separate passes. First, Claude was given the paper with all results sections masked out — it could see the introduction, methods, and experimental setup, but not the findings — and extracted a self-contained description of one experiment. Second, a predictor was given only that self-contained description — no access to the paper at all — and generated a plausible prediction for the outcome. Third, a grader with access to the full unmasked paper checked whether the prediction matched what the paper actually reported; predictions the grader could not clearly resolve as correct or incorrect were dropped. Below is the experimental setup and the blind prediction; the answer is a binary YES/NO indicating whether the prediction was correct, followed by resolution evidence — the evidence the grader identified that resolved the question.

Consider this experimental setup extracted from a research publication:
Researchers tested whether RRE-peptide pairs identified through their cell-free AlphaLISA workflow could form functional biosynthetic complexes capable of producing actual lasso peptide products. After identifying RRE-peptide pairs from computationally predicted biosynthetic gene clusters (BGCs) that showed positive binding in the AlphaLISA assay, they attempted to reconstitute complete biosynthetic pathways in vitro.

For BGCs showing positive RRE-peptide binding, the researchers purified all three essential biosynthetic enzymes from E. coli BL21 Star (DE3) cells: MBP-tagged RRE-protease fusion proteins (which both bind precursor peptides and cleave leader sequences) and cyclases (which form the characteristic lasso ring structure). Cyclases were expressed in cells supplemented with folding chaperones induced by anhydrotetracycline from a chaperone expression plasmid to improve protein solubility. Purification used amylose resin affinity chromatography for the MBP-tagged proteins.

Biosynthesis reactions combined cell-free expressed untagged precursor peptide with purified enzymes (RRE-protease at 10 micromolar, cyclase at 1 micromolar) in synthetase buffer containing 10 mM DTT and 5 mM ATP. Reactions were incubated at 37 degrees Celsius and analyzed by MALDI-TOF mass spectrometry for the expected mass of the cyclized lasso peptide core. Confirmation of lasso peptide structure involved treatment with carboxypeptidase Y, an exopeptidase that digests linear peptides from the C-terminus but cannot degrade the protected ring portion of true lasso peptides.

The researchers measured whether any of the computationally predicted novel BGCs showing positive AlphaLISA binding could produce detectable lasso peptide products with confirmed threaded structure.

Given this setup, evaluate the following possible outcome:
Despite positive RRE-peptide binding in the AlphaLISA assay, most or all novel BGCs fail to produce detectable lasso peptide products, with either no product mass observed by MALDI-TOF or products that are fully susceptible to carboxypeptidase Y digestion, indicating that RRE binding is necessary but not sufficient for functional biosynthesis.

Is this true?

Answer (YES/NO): YES